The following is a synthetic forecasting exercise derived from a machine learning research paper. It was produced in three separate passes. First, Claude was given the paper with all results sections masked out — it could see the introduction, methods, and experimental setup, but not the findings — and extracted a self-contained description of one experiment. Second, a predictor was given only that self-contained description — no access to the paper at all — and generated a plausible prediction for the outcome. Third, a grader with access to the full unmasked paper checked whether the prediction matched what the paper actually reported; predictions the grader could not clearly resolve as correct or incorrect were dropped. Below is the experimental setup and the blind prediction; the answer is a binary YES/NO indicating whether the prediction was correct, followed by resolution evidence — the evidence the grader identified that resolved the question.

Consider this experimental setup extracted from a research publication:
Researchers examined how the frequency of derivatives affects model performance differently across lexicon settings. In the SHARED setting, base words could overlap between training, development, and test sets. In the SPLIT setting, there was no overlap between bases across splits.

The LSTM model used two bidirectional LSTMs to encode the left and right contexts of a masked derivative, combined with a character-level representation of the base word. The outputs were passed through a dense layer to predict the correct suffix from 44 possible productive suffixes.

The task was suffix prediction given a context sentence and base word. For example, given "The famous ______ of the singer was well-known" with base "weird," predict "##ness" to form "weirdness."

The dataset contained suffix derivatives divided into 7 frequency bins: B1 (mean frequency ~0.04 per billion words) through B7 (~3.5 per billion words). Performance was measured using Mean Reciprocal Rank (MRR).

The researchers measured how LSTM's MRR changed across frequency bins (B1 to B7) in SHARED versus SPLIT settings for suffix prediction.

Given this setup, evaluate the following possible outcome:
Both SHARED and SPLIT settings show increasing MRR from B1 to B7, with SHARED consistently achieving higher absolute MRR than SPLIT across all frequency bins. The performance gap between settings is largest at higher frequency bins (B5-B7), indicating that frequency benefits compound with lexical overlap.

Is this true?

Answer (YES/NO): NO